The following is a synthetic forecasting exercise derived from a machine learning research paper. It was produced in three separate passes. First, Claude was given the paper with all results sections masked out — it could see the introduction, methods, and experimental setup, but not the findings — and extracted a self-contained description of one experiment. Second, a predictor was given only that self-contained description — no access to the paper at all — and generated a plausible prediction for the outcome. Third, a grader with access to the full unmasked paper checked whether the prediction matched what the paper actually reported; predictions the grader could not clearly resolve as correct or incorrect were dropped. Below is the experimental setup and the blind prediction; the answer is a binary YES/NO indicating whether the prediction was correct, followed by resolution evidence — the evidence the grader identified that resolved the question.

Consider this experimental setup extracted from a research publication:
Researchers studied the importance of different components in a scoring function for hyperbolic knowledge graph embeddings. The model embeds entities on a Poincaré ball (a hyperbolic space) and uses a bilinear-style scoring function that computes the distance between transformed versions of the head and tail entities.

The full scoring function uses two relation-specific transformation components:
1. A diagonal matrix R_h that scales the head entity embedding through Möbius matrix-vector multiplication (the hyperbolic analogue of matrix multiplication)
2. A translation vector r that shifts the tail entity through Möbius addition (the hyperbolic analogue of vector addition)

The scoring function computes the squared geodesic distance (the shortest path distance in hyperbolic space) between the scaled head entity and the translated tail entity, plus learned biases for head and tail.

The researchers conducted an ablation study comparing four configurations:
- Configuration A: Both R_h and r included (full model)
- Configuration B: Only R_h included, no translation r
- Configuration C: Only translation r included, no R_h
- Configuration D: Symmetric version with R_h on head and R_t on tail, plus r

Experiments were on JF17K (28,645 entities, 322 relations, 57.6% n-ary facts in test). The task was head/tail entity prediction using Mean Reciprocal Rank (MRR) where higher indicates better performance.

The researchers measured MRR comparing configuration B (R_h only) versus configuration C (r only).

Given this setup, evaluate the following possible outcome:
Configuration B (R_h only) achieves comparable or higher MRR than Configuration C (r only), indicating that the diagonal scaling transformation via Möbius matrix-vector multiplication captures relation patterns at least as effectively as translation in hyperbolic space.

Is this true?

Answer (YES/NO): YES